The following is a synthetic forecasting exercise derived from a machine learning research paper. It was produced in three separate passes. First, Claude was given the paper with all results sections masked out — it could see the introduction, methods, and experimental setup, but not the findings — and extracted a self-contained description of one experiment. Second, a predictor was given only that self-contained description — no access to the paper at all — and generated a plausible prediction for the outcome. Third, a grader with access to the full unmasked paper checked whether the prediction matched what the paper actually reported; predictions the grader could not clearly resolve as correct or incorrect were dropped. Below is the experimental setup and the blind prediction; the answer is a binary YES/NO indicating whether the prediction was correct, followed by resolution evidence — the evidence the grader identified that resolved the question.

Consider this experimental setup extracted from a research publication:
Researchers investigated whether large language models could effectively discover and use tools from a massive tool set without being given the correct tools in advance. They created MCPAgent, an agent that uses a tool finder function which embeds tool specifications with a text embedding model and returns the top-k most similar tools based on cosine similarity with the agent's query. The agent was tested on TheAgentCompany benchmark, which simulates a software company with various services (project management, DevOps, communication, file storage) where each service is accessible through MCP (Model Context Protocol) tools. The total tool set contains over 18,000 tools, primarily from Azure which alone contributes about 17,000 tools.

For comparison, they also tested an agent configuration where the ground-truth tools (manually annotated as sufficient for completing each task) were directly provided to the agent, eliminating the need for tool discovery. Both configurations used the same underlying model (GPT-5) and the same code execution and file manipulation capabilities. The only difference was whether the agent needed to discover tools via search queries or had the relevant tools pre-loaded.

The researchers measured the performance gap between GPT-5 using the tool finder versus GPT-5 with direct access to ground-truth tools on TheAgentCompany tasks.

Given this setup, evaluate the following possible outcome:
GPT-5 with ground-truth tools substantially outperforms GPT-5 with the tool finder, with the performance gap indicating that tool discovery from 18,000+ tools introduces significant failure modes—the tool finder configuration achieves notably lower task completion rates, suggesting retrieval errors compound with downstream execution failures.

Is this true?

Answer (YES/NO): NO